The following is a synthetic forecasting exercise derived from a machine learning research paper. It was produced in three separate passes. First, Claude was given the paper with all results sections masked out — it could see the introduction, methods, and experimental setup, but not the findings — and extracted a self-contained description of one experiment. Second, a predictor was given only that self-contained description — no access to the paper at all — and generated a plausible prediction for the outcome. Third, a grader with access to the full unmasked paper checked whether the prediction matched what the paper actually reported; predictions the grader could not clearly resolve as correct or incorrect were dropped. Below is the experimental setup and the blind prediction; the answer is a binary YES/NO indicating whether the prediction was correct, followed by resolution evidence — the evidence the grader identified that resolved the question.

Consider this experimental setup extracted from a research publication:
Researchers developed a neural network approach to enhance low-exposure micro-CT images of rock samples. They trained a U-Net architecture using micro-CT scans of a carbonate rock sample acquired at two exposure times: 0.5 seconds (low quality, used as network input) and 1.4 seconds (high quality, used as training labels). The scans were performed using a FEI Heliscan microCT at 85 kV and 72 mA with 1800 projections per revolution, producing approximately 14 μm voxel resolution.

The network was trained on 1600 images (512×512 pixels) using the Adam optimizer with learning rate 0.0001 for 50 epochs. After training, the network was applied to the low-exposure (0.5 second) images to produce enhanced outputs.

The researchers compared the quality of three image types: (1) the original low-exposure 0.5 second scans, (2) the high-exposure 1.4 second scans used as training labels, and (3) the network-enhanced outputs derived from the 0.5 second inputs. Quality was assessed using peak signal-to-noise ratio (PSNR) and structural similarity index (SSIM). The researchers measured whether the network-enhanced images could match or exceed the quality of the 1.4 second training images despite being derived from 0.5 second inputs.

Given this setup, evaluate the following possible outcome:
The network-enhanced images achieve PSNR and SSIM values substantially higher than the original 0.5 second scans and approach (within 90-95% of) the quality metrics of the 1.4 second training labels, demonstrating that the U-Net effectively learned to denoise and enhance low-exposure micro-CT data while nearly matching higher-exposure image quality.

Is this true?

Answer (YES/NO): NO